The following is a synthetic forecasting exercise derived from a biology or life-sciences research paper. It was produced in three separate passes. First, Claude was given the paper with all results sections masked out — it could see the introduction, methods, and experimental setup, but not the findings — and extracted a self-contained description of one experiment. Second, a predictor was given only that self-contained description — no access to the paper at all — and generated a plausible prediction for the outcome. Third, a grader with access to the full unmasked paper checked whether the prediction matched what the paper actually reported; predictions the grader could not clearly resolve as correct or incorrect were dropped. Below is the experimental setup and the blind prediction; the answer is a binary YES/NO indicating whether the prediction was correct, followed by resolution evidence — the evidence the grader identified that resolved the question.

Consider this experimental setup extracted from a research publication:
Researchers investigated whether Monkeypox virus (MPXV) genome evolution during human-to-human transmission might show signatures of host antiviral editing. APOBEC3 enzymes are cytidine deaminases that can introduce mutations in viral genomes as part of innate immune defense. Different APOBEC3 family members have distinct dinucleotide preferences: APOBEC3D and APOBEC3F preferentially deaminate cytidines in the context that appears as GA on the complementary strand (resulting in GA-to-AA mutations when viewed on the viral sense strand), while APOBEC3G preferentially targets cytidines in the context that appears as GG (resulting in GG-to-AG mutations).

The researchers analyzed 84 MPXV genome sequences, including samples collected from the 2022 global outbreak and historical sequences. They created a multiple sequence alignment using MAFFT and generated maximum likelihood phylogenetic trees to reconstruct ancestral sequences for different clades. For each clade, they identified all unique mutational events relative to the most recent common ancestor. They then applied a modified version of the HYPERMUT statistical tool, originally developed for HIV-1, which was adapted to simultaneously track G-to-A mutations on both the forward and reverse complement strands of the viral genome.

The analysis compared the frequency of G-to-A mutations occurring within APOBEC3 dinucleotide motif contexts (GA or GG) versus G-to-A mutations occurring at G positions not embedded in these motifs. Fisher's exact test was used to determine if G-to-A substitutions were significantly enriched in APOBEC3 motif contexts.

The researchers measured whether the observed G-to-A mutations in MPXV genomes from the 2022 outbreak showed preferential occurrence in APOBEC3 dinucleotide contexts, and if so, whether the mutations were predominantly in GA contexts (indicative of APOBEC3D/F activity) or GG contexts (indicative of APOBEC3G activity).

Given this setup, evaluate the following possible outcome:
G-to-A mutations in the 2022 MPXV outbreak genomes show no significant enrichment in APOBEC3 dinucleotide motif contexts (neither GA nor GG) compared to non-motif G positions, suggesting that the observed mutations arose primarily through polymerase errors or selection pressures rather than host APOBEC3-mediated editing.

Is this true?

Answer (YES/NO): NO